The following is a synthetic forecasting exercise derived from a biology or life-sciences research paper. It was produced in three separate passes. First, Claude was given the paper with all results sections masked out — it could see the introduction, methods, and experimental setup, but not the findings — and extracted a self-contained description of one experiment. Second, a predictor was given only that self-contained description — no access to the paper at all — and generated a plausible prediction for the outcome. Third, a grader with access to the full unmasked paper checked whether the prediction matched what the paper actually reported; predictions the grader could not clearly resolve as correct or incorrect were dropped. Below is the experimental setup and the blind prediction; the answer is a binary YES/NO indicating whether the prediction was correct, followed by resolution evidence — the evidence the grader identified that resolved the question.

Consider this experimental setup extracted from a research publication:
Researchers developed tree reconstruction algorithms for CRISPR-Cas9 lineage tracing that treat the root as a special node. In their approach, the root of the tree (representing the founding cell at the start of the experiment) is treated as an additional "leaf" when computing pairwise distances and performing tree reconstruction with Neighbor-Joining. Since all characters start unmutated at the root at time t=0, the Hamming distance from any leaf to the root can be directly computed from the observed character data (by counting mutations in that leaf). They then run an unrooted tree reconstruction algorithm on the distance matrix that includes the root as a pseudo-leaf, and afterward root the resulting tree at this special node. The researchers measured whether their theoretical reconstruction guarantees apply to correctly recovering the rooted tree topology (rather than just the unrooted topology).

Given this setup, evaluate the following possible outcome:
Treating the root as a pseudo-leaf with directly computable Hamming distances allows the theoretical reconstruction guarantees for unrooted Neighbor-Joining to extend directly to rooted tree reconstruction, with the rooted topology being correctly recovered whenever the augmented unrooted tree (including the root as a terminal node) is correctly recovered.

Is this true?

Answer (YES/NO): YES